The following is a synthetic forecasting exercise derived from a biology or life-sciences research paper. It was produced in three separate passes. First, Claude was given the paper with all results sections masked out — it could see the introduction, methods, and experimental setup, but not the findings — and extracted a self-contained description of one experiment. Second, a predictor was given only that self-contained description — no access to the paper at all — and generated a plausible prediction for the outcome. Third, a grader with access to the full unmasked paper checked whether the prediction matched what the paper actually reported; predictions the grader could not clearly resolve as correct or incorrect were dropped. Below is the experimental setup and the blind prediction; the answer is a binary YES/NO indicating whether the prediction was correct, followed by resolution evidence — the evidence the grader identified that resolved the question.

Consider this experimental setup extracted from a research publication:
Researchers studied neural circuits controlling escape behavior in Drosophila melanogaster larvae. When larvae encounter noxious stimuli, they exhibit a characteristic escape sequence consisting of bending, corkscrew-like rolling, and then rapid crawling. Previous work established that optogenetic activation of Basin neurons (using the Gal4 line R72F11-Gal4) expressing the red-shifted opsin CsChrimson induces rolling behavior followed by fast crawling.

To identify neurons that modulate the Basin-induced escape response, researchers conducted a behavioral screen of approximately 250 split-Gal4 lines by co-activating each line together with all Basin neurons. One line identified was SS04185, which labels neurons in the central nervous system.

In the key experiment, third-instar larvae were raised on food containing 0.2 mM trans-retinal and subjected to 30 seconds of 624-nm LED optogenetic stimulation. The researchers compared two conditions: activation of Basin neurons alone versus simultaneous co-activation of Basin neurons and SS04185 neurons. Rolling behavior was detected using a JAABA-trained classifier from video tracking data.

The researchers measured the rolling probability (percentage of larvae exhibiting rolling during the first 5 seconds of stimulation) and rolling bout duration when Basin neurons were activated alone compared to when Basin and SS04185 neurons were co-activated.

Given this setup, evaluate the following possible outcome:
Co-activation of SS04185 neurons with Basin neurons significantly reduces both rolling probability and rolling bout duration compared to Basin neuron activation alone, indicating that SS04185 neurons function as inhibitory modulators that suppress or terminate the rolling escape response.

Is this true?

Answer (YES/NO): YES